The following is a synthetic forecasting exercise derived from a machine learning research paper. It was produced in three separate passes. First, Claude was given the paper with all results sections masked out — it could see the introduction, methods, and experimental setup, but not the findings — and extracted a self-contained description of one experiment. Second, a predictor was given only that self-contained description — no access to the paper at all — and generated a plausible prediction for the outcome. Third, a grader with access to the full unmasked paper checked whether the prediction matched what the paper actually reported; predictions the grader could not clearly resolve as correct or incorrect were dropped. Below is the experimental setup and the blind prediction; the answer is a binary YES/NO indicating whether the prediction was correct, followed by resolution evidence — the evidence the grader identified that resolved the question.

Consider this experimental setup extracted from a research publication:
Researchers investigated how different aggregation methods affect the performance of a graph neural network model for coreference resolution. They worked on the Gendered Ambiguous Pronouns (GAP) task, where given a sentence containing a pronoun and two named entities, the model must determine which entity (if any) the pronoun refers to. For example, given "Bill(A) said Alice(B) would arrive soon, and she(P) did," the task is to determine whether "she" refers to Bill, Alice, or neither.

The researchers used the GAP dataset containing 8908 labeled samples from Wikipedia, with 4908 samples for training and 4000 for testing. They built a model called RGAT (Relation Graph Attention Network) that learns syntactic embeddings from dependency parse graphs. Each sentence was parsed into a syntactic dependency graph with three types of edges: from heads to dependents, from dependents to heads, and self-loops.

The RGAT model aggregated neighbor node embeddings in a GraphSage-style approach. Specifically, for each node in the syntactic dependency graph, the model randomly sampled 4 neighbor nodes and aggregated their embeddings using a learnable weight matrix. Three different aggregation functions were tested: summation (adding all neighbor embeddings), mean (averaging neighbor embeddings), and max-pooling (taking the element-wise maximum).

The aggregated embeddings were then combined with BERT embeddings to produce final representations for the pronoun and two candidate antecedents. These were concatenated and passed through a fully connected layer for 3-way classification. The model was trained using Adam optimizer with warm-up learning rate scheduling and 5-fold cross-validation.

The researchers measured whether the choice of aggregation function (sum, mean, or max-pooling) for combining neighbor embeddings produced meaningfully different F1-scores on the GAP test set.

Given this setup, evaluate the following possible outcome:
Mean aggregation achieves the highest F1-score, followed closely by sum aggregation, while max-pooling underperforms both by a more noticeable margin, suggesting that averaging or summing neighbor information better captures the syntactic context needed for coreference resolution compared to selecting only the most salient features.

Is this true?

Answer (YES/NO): NO